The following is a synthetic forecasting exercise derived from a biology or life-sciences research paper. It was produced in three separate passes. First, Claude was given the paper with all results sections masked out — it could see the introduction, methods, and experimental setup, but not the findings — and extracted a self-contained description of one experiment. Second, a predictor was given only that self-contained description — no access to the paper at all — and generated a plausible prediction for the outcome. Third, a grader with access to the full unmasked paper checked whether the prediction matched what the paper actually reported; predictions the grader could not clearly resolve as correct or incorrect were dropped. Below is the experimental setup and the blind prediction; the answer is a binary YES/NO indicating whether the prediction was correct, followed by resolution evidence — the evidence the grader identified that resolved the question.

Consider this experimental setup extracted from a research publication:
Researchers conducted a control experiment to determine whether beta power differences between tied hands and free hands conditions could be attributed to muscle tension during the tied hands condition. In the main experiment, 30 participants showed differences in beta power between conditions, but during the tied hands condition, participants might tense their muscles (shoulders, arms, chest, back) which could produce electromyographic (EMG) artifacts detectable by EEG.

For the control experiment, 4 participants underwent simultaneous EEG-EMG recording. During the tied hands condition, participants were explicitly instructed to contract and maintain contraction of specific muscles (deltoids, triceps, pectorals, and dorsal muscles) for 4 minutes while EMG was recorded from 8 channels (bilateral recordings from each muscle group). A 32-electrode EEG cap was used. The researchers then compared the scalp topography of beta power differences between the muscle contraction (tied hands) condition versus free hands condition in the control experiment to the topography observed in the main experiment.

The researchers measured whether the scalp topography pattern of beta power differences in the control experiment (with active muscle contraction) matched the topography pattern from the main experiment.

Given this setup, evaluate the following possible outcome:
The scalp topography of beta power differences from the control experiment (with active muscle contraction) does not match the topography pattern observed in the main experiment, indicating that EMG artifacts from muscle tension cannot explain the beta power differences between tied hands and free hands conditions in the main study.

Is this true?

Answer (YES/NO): YES